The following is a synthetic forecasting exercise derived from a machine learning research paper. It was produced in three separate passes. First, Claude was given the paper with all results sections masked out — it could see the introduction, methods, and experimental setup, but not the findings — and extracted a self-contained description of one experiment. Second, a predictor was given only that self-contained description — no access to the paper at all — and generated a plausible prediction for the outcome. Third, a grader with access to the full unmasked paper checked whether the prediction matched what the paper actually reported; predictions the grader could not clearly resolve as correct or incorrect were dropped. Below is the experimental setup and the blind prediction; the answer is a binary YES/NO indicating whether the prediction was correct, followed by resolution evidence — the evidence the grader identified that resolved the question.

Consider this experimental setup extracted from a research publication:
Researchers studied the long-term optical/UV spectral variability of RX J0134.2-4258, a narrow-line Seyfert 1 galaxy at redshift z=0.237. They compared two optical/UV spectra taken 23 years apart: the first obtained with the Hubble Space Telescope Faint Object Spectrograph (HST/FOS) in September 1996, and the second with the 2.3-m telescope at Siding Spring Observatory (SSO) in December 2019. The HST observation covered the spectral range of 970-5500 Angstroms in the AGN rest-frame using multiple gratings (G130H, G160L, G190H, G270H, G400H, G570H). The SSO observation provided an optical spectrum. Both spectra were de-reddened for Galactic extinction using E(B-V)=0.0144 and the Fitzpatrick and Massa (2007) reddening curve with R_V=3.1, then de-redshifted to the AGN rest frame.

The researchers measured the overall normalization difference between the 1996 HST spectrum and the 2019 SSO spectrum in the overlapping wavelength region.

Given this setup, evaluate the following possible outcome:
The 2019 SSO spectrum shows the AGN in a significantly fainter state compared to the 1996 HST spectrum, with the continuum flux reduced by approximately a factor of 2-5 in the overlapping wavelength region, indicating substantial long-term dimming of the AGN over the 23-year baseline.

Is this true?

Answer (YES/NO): NO